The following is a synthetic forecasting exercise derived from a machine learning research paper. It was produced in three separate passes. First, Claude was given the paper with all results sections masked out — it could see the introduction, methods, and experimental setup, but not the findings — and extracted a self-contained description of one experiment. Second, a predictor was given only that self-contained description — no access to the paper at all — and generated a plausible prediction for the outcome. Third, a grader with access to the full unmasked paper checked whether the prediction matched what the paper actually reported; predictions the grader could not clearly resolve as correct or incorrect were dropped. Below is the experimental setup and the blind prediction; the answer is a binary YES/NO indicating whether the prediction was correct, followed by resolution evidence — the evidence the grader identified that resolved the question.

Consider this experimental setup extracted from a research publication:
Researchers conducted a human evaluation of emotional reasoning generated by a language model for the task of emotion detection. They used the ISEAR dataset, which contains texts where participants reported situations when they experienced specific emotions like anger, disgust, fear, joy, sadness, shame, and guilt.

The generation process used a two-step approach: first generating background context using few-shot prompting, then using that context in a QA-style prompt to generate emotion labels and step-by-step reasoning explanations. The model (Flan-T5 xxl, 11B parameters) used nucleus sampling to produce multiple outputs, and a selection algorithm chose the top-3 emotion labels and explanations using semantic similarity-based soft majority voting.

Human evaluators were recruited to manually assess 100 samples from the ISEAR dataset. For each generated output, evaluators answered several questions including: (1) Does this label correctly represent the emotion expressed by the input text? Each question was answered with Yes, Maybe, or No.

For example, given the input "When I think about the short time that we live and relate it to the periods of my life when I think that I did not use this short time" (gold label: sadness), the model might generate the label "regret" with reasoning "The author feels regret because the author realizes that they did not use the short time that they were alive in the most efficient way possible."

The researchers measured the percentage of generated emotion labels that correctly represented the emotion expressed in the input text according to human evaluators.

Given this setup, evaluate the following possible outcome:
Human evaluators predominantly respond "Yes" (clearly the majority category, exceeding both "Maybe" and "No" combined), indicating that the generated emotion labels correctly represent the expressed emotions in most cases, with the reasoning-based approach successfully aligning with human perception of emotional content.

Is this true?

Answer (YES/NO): YES